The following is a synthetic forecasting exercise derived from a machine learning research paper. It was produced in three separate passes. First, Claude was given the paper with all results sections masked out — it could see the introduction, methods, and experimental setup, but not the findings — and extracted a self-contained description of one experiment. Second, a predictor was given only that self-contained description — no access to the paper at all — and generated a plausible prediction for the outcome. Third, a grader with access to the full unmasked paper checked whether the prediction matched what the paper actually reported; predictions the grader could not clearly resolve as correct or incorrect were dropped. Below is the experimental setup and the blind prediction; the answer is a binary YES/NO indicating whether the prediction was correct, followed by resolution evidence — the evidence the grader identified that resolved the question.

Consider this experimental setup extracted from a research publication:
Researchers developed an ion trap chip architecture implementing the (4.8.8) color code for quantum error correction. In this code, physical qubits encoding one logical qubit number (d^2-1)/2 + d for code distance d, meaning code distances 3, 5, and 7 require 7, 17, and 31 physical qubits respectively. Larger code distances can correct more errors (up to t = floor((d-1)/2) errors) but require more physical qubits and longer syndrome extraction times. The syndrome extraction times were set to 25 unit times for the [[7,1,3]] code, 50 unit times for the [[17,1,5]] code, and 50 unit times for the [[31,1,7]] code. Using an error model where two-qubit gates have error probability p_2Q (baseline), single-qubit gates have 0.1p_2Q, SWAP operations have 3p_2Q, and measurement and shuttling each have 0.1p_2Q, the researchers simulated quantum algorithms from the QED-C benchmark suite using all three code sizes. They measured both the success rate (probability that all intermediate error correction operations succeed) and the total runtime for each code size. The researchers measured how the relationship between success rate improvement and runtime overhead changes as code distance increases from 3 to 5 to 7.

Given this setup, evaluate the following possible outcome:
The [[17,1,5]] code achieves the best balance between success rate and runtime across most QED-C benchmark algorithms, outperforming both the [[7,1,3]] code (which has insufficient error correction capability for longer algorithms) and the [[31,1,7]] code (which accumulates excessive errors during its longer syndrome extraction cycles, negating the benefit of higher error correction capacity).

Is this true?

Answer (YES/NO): NO